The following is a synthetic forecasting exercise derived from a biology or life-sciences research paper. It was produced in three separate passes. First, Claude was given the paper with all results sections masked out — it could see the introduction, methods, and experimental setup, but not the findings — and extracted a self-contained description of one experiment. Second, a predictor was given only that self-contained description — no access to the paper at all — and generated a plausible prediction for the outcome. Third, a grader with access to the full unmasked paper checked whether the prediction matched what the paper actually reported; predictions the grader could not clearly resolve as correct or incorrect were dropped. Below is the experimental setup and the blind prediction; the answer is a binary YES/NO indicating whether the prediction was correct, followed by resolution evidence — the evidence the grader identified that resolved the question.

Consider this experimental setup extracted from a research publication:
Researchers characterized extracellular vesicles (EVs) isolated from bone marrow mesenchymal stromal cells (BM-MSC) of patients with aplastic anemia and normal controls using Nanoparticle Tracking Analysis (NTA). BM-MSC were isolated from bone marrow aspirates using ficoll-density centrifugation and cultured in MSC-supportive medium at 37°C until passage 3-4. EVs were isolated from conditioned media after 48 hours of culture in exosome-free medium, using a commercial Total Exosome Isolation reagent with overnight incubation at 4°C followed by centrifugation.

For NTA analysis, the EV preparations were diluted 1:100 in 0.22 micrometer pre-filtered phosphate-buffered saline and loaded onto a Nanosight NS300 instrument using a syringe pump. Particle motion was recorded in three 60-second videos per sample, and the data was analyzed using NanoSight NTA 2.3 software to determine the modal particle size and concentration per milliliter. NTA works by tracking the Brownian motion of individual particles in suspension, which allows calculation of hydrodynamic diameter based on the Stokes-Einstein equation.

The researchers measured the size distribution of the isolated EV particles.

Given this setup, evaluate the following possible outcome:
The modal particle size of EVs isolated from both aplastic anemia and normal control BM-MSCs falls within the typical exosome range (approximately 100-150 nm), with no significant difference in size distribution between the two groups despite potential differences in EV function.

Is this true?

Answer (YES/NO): YES